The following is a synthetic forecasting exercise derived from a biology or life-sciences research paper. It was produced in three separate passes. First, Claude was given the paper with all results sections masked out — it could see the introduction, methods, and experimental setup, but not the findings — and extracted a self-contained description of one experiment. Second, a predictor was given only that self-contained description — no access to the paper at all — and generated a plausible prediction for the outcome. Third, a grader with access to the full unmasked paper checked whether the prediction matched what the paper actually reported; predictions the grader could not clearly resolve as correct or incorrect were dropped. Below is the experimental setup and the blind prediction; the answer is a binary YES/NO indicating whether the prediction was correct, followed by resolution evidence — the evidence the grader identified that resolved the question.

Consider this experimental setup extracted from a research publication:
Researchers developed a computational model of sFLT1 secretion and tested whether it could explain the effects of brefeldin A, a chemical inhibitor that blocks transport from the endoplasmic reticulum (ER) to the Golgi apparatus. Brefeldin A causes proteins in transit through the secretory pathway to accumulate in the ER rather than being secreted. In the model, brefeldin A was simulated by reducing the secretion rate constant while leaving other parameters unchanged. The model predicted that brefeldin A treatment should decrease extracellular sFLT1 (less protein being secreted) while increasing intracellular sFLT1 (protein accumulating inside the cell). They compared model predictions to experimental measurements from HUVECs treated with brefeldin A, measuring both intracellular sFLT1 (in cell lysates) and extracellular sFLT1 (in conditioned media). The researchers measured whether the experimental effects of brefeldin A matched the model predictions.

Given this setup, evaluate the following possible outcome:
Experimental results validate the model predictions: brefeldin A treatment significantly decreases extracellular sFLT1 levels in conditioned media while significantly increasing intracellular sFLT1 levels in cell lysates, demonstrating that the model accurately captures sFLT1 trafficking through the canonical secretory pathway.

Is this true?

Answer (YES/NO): NO